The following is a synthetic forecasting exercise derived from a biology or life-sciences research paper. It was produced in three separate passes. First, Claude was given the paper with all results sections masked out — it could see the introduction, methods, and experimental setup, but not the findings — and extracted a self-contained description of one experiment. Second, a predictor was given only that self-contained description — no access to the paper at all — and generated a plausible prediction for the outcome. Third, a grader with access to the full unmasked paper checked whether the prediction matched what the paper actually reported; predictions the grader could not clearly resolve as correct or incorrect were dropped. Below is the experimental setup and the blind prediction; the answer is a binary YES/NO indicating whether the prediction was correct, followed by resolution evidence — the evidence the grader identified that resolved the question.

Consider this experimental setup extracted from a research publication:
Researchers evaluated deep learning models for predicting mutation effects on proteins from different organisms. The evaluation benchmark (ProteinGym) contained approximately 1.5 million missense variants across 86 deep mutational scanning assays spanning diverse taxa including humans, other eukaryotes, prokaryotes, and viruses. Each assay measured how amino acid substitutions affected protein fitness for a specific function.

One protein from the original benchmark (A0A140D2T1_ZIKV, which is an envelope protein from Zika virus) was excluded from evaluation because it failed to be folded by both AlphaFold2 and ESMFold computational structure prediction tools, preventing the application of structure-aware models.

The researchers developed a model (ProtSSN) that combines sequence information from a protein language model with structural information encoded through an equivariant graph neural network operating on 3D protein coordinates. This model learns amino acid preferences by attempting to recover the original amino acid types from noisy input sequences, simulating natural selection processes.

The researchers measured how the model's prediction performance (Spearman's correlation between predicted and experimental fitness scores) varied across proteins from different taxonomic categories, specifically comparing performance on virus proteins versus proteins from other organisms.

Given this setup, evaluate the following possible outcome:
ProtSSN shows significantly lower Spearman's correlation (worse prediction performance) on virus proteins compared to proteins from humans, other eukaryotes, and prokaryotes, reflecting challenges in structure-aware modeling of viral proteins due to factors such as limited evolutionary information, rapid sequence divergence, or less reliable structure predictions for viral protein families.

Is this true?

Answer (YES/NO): YES